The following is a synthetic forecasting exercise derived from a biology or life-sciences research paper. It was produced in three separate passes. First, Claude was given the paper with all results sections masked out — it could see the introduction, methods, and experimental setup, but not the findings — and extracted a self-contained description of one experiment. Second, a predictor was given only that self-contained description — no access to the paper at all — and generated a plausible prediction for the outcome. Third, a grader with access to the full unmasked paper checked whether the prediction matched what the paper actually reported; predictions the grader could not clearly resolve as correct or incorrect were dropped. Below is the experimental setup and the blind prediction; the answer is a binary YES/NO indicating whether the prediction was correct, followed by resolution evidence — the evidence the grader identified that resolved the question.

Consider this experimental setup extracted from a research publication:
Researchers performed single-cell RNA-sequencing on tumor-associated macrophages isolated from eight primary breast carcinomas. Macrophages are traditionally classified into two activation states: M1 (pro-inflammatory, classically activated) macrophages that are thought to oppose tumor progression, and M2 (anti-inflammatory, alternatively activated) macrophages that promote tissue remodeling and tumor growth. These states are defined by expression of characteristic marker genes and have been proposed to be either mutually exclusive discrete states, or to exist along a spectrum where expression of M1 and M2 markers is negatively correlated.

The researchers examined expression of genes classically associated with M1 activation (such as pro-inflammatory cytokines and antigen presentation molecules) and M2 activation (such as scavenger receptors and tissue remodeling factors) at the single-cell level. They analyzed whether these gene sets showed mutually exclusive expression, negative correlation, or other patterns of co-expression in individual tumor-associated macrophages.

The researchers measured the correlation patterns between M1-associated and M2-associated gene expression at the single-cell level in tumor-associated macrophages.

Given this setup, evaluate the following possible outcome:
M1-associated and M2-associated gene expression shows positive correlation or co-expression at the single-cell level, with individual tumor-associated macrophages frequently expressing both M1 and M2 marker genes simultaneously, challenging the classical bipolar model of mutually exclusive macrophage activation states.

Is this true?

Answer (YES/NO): YES